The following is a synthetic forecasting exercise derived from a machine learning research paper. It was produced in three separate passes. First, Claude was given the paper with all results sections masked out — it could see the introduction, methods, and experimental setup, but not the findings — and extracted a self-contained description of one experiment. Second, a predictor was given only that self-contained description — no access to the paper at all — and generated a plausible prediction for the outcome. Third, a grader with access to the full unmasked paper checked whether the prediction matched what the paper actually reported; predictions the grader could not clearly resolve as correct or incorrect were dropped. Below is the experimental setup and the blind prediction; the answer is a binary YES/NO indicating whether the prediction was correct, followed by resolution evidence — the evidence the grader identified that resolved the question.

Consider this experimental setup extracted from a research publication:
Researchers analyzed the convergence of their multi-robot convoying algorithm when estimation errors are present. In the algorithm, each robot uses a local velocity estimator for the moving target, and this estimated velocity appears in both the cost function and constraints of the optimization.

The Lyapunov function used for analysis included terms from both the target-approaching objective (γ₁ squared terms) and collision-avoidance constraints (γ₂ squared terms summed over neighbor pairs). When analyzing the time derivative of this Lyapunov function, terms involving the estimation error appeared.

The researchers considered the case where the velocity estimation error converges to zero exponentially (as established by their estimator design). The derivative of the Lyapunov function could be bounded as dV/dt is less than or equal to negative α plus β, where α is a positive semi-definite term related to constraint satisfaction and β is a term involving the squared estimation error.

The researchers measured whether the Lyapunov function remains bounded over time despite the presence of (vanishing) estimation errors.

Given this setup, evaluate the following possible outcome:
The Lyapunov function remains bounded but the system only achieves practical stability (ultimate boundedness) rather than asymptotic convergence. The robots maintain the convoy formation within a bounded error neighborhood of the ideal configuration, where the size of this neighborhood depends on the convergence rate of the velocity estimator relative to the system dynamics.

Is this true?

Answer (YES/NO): NO